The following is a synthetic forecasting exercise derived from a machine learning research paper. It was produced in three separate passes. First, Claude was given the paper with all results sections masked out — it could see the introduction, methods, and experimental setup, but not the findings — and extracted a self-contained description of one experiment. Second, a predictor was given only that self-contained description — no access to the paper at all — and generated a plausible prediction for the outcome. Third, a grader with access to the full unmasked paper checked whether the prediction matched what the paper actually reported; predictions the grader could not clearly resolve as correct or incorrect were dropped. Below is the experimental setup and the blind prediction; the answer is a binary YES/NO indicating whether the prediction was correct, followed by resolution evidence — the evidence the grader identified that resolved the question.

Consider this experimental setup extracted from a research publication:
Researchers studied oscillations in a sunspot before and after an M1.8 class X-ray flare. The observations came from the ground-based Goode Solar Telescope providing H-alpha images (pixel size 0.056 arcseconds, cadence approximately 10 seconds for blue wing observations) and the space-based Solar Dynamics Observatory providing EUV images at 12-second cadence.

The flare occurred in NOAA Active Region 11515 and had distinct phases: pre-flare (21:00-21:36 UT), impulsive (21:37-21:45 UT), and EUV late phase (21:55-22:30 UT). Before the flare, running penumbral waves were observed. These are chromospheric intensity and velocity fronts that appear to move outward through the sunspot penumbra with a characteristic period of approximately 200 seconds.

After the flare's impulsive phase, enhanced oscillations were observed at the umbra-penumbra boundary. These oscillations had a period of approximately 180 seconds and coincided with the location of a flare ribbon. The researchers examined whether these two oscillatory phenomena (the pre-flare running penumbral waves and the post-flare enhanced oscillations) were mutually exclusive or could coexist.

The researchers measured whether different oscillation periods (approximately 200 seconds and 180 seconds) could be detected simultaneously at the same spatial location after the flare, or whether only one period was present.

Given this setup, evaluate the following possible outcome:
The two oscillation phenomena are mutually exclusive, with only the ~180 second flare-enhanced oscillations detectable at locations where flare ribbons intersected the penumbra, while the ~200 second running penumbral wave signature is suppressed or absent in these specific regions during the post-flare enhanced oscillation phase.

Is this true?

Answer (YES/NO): NO